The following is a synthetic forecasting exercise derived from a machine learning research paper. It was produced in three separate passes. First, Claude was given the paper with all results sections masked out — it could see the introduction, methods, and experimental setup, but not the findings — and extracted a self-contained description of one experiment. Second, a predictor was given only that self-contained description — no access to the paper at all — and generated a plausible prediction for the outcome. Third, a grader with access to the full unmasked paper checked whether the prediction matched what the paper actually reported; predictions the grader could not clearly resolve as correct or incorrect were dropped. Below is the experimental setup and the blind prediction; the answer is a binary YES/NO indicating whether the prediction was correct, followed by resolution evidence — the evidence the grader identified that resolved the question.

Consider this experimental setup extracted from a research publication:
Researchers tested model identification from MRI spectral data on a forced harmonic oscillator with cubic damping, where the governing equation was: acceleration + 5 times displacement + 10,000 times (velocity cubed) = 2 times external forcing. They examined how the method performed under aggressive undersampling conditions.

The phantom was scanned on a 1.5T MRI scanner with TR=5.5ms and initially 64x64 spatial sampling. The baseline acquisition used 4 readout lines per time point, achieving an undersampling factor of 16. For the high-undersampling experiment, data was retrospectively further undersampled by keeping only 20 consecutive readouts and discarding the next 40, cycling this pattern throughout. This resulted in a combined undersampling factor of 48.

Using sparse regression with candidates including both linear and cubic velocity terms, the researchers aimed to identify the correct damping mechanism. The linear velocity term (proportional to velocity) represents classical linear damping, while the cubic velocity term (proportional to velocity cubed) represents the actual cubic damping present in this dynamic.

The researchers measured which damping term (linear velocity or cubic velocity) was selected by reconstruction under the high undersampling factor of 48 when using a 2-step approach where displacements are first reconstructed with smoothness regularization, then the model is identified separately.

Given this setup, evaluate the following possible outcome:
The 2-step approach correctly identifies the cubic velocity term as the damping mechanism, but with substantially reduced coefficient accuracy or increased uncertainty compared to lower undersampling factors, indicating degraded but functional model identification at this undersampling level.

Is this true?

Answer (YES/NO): NO